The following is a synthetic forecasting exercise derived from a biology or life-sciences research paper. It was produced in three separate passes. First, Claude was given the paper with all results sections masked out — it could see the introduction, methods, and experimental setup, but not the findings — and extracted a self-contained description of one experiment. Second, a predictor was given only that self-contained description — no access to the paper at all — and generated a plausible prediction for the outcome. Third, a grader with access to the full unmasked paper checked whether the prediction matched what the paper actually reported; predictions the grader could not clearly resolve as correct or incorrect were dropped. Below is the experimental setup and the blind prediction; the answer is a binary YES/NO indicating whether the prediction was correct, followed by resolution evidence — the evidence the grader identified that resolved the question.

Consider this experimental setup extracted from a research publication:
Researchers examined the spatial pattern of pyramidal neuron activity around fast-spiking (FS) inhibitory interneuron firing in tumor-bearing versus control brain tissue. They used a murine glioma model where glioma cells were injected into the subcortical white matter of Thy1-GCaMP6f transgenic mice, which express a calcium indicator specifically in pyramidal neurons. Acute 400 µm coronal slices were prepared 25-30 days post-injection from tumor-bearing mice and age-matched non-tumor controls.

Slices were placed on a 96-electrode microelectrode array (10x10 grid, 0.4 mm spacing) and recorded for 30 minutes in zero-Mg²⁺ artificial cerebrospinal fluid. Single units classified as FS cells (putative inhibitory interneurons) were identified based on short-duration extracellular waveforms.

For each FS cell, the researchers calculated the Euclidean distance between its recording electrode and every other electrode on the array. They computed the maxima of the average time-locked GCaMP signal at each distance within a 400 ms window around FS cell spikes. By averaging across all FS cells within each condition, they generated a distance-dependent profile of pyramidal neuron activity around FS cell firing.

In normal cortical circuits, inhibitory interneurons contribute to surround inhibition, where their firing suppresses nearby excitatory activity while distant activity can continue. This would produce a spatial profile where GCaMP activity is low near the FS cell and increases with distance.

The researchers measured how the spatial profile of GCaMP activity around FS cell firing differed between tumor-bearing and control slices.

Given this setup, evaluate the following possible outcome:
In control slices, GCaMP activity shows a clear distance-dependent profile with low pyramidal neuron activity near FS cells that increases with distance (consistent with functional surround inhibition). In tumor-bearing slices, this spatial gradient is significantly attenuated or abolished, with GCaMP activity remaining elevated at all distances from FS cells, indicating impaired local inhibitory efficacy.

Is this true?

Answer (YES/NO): NO